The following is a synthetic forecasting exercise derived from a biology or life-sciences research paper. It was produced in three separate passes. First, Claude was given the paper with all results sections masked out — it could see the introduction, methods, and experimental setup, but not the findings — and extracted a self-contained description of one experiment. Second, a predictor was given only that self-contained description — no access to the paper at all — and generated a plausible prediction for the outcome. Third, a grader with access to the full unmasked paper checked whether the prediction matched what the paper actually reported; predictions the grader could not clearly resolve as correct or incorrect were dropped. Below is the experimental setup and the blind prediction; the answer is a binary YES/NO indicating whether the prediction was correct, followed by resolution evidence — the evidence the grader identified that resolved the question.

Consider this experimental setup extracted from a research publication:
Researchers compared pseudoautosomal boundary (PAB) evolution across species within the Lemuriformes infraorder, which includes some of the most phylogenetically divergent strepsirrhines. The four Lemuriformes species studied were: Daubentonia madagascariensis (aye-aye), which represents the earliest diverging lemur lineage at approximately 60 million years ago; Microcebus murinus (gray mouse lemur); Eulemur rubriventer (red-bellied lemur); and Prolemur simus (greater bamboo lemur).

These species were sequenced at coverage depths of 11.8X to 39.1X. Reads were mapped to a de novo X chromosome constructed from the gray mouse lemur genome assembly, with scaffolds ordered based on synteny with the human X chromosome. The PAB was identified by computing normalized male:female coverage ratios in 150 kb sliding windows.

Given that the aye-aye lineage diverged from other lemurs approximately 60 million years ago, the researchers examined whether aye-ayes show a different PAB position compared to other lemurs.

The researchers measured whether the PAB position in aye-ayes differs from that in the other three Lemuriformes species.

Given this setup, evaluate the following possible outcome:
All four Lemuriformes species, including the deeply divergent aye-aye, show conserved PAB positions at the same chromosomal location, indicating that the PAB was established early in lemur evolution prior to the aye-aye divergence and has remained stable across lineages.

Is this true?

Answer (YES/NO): YES